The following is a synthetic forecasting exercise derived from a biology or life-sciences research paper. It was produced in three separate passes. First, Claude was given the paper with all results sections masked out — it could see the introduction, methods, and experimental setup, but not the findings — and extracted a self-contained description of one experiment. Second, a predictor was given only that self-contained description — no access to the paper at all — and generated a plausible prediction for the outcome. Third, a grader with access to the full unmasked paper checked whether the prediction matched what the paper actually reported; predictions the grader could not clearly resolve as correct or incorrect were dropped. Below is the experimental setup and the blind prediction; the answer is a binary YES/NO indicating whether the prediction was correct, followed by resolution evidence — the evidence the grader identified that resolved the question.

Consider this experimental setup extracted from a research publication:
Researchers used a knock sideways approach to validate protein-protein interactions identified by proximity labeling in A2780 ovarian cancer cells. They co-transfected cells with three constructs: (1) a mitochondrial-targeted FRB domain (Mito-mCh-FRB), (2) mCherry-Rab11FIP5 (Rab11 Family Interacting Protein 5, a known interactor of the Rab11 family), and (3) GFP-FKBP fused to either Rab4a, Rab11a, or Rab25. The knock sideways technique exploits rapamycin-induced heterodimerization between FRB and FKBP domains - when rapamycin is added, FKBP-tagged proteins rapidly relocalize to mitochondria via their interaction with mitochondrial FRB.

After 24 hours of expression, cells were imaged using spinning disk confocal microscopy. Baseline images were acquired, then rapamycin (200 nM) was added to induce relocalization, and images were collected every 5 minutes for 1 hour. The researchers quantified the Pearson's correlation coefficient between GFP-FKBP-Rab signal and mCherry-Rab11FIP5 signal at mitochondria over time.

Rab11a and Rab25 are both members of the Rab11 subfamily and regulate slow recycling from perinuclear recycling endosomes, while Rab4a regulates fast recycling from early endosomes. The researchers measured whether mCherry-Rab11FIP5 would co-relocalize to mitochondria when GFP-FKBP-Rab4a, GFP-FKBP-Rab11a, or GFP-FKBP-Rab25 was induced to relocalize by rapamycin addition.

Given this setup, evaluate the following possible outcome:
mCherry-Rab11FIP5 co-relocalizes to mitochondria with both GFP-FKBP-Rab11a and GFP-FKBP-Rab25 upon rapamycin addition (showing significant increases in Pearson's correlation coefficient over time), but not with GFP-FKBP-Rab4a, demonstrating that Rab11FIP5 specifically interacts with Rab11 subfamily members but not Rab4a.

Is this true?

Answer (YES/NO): YES